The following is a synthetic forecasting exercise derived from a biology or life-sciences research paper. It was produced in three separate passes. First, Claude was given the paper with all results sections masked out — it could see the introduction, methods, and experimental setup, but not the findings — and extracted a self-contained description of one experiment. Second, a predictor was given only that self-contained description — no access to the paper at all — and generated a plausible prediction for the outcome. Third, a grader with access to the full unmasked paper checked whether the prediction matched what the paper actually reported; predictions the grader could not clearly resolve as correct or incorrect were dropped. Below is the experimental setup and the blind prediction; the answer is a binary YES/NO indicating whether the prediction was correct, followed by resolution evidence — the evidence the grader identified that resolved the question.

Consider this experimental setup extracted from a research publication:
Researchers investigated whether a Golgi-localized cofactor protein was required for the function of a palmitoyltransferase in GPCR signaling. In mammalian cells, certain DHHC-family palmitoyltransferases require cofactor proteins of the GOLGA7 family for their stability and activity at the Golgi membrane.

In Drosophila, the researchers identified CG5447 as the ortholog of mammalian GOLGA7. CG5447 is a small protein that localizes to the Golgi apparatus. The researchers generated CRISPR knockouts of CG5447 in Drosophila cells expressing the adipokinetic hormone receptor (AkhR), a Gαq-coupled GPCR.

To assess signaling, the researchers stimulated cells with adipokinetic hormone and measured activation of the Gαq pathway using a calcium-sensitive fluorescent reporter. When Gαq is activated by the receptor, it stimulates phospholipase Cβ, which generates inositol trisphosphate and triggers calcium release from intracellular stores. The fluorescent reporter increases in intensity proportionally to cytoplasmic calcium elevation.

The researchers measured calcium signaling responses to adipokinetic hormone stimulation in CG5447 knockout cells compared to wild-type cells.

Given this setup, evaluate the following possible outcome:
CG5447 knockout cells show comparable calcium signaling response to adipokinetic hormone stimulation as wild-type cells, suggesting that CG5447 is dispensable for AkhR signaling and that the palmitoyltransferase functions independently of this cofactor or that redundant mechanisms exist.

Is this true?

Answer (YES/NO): NO